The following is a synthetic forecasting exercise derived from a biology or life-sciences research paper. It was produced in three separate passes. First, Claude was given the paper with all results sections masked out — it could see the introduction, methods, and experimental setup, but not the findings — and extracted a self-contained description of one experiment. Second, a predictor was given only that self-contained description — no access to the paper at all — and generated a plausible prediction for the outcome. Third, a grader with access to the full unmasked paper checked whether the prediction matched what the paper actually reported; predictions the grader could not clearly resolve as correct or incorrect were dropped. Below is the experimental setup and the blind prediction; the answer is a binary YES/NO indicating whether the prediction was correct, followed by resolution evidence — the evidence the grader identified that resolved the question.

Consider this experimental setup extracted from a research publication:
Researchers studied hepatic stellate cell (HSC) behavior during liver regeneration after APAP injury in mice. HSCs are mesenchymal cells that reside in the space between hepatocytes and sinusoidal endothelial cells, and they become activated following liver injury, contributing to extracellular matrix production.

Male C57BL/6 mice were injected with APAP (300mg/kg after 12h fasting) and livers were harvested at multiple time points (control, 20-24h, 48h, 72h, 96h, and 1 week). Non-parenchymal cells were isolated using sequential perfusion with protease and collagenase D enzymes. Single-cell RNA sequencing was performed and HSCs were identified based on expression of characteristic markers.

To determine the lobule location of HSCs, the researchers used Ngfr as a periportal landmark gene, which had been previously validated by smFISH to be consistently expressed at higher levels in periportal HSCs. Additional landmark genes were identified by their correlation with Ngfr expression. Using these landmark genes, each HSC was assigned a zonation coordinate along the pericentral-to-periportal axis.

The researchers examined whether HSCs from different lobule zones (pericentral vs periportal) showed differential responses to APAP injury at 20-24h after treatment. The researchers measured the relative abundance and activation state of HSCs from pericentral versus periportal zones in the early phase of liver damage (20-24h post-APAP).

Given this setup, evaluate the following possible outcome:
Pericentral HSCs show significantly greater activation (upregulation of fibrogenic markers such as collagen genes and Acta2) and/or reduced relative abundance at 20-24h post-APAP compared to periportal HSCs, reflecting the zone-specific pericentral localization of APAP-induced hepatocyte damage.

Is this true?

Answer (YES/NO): YES